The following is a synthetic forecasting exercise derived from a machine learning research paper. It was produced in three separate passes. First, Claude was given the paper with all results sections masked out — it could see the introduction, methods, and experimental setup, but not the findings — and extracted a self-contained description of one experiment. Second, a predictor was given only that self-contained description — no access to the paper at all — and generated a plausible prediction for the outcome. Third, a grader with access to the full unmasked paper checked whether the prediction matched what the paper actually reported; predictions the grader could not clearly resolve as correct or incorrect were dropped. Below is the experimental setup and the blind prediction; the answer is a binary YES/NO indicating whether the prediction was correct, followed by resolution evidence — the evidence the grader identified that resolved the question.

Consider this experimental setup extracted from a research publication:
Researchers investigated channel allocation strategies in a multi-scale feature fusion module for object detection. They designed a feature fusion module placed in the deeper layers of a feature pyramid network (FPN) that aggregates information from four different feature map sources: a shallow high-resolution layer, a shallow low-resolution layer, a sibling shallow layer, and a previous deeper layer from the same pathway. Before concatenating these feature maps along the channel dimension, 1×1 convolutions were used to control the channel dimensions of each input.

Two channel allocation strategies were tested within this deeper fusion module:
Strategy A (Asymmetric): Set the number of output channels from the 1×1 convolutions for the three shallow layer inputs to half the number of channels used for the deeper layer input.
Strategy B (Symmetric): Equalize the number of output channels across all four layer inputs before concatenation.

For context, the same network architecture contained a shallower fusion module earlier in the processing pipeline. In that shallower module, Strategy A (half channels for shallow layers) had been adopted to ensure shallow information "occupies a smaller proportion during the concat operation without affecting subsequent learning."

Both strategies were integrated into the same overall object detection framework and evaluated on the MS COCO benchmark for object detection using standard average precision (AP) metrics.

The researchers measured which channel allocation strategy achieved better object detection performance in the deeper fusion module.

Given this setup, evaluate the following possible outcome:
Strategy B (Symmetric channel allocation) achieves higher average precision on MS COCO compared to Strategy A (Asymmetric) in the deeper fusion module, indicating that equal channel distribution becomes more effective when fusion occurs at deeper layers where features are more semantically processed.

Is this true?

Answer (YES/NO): YES